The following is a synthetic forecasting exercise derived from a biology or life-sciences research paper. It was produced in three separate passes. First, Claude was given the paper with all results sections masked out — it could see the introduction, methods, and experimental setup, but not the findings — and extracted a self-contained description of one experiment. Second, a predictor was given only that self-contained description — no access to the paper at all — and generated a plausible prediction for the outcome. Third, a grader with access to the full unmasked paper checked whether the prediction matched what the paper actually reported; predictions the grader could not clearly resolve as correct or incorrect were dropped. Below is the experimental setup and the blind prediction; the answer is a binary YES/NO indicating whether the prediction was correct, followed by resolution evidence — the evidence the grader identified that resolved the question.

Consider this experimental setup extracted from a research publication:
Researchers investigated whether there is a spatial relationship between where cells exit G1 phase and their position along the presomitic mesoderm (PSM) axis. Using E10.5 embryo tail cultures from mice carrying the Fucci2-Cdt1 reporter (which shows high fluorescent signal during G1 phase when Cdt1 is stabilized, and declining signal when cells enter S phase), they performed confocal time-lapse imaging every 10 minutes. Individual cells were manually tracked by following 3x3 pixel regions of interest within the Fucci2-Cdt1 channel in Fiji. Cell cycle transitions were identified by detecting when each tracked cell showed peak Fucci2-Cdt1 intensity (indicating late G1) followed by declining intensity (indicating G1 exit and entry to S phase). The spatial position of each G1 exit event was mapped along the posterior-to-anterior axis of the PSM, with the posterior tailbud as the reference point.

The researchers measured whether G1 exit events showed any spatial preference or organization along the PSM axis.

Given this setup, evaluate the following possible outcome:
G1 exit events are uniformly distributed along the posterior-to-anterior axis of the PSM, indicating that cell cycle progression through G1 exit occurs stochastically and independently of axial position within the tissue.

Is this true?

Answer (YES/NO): NO